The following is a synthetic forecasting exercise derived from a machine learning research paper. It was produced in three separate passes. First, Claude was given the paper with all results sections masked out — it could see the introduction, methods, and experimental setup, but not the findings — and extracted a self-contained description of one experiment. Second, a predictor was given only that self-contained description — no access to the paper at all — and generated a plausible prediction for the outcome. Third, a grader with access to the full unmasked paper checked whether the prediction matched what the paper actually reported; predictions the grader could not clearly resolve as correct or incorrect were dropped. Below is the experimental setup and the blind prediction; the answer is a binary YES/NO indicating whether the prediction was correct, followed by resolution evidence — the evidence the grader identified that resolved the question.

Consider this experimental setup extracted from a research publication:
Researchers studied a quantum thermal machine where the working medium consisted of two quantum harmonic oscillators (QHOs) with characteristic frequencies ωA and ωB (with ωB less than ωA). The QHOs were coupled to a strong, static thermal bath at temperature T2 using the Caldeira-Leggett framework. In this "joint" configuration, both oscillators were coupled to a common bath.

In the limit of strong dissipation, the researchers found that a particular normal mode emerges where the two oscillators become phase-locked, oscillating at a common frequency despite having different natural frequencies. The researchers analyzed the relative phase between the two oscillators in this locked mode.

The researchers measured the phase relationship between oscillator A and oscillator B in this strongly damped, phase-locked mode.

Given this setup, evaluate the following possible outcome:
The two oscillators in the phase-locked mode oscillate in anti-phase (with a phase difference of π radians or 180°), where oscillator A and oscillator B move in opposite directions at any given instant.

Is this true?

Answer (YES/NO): YES